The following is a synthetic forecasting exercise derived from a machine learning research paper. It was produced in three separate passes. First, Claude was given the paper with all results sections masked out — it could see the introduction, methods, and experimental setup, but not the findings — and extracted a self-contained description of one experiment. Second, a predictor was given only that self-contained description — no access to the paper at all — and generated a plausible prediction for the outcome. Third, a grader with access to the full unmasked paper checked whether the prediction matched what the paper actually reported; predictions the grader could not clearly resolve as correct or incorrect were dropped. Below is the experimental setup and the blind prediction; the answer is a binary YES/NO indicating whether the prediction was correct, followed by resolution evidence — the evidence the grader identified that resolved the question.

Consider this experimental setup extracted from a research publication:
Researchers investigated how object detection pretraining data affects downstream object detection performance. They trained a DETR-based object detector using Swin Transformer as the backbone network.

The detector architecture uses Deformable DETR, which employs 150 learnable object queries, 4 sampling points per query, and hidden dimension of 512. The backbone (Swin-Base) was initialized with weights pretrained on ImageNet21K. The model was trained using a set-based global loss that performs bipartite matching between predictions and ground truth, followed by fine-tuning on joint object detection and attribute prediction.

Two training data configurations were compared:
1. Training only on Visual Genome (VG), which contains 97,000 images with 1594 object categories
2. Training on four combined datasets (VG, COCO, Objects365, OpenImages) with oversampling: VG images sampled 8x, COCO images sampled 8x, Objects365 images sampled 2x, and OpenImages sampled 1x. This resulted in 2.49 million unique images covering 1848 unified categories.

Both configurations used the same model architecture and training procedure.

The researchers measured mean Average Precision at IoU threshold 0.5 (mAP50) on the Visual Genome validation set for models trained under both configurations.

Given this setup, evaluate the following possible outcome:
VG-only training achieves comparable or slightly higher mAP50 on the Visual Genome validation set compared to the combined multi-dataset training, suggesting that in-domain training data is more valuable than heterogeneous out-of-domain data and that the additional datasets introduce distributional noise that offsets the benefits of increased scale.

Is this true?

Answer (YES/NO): NO